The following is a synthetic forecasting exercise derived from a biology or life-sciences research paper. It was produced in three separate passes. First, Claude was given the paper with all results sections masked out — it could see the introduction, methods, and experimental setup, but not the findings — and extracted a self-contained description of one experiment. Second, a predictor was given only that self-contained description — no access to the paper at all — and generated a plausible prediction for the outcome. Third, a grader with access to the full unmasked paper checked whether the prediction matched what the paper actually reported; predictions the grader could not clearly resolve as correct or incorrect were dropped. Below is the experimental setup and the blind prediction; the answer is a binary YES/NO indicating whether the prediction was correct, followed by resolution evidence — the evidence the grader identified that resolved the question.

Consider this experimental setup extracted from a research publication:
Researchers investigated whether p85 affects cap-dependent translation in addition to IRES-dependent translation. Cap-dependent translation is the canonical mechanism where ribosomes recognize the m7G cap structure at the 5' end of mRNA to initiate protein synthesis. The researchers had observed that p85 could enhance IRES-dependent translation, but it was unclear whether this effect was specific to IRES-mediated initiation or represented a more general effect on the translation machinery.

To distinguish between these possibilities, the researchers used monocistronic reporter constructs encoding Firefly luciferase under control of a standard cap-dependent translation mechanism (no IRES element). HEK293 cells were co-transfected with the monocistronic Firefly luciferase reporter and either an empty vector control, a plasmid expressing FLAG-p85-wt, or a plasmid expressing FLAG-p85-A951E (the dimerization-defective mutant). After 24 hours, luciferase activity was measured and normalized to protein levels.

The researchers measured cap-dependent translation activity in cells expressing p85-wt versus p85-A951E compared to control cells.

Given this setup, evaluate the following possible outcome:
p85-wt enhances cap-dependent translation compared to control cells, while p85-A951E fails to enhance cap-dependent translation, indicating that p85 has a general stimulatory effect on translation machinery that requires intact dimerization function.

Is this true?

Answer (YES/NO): YES